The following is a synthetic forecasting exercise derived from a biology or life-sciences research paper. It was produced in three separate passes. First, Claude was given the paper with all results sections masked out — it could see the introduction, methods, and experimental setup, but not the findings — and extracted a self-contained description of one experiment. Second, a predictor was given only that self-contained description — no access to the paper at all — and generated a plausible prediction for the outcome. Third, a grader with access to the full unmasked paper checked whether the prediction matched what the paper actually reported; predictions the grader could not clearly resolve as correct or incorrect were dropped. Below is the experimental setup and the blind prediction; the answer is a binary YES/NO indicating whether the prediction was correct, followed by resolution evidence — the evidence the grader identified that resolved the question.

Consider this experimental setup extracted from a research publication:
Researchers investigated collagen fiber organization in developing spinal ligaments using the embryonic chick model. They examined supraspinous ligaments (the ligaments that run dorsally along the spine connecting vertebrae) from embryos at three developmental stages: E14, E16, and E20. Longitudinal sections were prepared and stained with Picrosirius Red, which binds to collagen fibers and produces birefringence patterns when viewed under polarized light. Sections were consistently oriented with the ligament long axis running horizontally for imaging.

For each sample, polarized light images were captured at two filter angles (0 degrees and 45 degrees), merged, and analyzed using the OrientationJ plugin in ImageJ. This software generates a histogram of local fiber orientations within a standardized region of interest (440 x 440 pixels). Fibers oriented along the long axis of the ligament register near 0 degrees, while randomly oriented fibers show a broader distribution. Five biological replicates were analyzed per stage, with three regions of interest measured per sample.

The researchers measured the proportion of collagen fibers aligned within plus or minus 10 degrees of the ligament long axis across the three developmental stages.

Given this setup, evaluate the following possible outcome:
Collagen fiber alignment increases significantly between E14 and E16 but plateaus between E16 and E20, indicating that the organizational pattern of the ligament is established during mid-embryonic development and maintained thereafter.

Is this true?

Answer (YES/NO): NO